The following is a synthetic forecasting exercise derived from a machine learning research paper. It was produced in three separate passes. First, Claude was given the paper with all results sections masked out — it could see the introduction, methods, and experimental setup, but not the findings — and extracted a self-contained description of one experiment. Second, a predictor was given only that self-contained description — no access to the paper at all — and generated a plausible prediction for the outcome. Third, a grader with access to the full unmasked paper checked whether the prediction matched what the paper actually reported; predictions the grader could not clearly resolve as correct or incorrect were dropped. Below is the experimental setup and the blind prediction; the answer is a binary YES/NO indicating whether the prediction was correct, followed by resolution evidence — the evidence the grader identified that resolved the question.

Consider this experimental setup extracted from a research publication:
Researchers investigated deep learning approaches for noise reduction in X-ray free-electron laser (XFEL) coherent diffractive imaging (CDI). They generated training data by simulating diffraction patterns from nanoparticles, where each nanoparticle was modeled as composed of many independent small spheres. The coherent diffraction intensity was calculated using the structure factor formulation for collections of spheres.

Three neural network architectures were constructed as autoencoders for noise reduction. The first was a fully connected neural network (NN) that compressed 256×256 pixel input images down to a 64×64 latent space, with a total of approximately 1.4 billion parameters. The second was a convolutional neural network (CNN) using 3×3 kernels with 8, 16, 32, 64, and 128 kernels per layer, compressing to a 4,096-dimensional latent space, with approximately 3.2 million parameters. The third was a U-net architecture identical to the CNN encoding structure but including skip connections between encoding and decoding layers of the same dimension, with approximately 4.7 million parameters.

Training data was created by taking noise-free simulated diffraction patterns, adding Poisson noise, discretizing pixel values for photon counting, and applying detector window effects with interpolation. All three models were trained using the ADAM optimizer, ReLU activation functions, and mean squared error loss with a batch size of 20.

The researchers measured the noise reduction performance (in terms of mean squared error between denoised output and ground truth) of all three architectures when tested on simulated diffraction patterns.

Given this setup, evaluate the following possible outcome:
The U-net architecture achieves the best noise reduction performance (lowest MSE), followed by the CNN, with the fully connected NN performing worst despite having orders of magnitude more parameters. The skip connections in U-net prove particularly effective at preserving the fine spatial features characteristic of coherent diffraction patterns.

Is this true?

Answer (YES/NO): YES